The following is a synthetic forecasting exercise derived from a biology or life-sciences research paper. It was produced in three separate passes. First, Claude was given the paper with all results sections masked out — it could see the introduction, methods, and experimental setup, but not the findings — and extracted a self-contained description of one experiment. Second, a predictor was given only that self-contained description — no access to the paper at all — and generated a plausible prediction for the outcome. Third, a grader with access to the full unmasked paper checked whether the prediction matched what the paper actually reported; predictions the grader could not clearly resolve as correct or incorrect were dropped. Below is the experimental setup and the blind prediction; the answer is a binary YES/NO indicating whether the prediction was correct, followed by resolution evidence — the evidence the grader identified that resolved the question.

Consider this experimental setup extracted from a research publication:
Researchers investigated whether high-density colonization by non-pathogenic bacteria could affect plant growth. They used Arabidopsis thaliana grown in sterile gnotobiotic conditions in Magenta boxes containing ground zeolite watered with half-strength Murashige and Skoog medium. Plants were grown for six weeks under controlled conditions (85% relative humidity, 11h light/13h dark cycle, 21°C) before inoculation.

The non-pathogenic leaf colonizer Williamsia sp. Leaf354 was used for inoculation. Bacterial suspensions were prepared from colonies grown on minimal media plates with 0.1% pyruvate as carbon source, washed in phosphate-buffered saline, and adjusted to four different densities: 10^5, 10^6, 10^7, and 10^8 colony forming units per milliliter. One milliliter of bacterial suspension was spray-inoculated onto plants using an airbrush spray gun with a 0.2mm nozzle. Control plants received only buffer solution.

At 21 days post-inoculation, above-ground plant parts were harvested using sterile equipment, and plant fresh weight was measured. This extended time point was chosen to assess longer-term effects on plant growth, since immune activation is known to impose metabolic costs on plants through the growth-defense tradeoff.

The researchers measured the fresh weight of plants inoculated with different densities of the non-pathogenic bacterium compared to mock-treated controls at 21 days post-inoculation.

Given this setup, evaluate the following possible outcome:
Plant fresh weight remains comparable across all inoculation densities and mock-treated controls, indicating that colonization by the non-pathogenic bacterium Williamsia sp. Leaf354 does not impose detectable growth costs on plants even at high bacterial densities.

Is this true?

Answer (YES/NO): NO